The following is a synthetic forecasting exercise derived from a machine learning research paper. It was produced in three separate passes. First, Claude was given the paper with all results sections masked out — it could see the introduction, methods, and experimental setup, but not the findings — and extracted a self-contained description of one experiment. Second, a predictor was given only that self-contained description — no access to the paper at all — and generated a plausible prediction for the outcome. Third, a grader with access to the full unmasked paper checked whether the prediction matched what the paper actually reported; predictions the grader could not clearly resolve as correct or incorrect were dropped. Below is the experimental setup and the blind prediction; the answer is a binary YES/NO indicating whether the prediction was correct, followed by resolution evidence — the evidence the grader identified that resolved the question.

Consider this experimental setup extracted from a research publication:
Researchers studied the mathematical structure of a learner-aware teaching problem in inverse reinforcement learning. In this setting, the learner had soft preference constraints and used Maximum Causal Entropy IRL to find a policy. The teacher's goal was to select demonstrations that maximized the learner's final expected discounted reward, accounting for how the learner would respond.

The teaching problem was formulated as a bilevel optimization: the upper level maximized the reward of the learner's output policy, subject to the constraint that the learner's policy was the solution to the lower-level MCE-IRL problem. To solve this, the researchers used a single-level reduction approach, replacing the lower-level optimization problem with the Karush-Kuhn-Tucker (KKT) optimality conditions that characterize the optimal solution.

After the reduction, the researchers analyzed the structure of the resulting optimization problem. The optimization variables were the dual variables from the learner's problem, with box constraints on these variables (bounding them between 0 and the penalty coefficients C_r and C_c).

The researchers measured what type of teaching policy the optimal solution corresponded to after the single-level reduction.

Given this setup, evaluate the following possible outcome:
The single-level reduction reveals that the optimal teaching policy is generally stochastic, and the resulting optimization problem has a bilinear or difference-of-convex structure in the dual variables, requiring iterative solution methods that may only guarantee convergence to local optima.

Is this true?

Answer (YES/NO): NO